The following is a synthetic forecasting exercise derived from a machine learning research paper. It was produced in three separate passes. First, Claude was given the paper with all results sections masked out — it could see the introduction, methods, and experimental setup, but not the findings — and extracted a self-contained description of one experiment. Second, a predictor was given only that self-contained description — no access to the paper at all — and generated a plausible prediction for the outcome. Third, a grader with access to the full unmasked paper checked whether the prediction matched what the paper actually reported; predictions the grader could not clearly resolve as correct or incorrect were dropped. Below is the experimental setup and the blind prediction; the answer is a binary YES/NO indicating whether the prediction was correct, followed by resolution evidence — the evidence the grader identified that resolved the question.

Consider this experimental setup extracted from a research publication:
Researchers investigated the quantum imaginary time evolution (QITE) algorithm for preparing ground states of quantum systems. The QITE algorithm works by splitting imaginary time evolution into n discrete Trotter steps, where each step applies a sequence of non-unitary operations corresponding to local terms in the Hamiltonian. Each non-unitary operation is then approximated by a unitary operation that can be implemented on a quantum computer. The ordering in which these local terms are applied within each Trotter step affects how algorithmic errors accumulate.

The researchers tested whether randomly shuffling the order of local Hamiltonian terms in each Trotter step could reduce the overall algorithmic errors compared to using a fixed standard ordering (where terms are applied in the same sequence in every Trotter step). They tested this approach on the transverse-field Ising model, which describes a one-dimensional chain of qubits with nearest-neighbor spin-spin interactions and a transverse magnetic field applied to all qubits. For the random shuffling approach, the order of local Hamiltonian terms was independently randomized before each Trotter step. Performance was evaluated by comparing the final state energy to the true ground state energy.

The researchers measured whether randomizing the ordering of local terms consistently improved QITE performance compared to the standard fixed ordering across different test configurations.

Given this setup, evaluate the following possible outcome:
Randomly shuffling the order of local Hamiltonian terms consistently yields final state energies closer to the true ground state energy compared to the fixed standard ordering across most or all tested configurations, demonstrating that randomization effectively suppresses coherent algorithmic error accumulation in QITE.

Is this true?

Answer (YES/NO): NO